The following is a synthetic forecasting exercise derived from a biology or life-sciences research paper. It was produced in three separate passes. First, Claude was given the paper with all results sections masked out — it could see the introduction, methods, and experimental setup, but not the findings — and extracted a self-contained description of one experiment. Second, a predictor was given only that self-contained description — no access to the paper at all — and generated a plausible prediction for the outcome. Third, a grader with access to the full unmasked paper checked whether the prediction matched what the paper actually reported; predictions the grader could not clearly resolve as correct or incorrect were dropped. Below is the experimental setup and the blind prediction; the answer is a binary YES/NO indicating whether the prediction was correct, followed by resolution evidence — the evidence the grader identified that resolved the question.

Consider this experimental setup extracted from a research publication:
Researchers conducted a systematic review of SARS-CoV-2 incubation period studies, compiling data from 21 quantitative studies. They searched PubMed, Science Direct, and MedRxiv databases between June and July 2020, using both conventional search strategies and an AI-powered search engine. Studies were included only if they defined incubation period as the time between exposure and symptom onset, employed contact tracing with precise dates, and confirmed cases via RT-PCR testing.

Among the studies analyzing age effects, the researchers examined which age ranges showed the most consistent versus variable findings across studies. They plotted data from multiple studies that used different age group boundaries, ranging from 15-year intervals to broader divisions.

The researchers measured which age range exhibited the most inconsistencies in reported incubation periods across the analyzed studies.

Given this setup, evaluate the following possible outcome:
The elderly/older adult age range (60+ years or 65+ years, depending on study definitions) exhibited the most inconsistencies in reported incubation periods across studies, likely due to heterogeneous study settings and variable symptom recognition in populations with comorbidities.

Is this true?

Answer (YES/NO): NO